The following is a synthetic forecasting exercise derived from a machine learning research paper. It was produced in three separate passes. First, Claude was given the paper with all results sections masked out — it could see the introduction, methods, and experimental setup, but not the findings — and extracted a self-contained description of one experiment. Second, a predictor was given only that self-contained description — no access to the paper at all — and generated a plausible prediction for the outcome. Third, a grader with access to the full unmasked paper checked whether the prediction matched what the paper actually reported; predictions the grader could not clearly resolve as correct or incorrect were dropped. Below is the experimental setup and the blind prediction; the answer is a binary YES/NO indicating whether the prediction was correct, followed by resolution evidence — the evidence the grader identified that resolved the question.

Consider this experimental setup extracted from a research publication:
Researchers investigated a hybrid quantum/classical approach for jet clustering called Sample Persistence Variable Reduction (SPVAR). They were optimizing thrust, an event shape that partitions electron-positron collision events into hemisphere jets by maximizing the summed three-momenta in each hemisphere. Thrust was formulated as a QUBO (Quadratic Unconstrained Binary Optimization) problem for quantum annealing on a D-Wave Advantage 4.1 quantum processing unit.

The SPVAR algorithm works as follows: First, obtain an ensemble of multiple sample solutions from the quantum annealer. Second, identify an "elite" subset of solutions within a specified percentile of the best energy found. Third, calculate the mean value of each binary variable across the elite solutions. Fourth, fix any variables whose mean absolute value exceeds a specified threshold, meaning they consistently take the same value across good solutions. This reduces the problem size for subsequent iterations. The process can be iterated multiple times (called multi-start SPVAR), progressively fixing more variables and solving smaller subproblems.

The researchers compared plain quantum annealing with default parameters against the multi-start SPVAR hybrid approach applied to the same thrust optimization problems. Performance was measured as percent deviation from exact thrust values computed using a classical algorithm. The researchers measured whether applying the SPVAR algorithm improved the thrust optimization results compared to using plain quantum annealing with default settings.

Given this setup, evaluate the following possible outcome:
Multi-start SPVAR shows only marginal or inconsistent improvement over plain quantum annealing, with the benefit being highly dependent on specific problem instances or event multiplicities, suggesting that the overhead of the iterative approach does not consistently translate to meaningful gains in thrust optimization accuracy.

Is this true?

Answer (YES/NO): YES